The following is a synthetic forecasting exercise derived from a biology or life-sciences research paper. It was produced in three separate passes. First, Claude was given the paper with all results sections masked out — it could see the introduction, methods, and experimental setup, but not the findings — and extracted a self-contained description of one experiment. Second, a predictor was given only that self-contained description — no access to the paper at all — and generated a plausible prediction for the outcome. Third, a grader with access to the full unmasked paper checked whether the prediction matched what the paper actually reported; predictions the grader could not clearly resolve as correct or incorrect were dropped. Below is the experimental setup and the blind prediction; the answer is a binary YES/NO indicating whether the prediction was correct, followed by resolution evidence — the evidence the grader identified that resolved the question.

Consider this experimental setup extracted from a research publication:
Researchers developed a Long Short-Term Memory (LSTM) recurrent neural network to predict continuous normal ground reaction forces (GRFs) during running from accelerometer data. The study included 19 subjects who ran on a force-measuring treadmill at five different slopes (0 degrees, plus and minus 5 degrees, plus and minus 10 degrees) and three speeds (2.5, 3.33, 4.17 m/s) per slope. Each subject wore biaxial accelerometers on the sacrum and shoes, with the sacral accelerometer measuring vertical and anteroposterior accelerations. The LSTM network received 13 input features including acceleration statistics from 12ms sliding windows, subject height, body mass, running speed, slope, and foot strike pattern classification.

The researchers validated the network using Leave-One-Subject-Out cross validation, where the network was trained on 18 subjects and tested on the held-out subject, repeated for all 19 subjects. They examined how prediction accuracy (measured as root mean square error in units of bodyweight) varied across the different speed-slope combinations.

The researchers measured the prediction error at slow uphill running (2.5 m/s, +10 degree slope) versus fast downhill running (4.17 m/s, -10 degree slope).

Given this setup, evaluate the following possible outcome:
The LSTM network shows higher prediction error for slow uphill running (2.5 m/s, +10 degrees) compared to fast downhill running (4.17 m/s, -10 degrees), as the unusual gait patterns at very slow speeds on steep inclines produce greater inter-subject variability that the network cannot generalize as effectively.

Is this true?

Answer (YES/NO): NO